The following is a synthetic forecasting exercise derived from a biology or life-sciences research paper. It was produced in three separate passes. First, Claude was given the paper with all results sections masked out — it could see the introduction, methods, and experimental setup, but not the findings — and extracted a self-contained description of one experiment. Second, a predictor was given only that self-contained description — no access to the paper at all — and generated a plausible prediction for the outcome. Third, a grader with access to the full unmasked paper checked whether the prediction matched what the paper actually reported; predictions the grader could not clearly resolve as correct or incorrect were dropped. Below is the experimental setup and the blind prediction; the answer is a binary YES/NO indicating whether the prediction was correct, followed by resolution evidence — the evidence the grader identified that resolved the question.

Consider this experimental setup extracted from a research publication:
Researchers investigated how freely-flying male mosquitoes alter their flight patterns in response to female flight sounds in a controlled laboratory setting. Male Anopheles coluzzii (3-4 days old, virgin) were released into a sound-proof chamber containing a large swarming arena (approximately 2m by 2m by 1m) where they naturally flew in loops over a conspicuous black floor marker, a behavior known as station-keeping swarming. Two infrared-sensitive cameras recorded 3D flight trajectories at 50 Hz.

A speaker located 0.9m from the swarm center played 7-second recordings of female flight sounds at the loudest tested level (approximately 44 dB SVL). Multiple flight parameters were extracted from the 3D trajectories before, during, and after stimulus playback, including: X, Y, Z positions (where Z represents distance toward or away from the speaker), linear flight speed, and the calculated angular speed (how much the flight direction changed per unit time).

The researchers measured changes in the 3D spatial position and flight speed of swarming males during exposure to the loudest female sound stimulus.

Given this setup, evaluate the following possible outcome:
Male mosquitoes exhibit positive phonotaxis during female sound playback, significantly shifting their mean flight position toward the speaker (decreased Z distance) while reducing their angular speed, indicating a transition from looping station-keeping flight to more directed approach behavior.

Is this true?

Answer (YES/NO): NO